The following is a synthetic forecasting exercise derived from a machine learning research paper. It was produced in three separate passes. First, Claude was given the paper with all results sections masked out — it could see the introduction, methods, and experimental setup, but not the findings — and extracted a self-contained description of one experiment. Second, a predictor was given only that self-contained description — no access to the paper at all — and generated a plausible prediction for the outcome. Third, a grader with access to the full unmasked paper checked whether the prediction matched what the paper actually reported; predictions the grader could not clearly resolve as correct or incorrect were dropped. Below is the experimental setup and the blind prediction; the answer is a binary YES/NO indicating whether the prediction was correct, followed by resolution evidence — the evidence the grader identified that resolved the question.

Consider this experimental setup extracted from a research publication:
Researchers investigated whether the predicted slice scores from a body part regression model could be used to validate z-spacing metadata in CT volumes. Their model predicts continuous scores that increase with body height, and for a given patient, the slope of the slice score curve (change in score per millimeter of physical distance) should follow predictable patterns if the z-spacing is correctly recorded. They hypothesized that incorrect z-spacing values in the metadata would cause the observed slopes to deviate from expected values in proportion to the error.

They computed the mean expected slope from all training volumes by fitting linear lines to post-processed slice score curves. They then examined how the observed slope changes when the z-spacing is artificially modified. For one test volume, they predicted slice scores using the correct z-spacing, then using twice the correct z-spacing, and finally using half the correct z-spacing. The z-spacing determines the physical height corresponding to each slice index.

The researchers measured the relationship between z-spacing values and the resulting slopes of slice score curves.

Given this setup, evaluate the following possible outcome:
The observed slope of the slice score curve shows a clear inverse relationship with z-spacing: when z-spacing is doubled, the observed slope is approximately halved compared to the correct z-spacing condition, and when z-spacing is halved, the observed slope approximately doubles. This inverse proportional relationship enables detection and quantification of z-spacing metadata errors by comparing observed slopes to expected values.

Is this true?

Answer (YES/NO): YES